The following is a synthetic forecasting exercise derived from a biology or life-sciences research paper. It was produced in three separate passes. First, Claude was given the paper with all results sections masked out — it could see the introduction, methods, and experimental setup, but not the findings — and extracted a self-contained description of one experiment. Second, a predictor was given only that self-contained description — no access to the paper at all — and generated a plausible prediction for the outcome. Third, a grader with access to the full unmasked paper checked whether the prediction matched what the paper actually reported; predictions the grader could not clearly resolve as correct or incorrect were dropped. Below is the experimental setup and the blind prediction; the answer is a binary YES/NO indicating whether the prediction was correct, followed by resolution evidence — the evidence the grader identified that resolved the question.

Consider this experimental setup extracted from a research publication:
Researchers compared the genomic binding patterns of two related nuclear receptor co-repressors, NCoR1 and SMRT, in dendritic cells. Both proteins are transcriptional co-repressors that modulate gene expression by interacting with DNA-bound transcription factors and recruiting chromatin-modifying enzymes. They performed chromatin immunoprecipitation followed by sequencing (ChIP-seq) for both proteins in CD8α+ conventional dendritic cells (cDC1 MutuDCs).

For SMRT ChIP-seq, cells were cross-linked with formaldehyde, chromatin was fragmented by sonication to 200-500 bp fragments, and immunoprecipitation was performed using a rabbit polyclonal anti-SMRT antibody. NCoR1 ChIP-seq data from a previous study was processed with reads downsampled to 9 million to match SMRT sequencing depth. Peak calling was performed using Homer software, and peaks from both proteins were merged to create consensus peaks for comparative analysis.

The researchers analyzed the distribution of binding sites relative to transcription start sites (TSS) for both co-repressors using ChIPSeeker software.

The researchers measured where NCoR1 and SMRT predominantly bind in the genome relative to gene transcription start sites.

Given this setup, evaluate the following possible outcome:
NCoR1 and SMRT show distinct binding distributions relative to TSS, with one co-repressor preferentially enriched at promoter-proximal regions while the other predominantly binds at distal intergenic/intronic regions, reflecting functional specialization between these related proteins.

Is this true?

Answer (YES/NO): YES